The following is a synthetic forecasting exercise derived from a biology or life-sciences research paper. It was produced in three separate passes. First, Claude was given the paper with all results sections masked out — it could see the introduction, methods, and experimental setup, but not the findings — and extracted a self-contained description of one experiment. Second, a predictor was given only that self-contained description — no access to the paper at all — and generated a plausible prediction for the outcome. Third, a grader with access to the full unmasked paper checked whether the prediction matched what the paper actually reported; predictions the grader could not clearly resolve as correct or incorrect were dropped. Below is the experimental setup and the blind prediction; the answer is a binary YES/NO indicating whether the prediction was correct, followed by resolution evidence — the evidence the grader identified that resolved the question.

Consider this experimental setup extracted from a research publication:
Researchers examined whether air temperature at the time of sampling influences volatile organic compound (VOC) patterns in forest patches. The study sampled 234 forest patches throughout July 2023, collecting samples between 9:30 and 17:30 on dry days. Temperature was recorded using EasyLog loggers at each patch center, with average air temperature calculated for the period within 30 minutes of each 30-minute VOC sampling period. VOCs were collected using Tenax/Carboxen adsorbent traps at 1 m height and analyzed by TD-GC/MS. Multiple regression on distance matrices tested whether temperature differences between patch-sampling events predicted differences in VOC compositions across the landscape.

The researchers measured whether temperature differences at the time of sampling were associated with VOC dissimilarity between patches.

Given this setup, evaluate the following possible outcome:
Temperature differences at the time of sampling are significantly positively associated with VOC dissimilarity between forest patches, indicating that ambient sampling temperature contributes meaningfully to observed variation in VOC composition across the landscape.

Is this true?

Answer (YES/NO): NO